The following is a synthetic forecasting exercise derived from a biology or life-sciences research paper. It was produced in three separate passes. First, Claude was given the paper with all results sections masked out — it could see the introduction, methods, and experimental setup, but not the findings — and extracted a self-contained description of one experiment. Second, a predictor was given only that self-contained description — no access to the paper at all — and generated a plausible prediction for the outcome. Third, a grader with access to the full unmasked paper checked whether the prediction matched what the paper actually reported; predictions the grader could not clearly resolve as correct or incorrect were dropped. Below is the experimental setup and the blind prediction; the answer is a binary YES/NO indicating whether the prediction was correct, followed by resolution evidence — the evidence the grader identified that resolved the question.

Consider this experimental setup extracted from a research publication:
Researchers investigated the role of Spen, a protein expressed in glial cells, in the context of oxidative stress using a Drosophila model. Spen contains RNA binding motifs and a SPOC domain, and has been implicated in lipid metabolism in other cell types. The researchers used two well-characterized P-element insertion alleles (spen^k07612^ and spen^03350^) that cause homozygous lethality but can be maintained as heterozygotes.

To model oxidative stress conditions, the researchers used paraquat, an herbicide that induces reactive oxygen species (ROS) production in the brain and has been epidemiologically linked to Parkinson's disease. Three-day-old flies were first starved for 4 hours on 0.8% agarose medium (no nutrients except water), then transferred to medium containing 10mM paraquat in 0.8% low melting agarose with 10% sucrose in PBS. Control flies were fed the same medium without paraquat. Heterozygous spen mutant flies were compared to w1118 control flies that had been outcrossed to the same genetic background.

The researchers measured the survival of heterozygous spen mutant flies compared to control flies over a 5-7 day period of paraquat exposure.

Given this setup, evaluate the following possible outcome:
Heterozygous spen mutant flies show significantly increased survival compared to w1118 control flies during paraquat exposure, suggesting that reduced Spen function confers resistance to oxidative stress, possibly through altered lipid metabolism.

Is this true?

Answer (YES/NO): NO